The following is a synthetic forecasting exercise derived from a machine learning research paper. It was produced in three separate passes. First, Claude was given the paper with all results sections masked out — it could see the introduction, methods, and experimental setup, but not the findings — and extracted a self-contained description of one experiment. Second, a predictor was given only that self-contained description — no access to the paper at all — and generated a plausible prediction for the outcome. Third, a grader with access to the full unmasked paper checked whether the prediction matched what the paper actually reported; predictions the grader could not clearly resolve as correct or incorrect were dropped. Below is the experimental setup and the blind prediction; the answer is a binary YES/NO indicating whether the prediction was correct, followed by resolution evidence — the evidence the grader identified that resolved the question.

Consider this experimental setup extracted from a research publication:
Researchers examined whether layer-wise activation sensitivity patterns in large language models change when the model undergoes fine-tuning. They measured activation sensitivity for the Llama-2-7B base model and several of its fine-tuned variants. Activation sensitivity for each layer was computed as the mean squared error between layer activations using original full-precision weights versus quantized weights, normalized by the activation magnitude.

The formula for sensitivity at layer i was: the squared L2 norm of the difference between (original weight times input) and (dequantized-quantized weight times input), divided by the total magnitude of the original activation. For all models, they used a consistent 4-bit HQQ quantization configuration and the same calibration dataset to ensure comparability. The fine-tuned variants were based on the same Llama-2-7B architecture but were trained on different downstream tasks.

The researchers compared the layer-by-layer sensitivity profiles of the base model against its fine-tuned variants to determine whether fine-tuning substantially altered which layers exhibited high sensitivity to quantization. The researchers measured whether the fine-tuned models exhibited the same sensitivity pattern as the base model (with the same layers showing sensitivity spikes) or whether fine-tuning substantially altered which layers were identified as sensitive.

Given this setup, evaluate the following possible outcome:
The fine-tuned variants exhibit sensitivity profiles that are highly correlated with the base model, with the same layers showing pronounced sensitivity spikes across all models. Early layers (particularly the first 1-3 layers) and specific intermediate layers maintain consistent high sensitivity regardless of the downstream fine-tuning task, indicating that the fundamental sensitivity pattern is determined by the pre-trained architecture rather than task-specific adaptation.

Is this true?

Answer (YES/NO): NO